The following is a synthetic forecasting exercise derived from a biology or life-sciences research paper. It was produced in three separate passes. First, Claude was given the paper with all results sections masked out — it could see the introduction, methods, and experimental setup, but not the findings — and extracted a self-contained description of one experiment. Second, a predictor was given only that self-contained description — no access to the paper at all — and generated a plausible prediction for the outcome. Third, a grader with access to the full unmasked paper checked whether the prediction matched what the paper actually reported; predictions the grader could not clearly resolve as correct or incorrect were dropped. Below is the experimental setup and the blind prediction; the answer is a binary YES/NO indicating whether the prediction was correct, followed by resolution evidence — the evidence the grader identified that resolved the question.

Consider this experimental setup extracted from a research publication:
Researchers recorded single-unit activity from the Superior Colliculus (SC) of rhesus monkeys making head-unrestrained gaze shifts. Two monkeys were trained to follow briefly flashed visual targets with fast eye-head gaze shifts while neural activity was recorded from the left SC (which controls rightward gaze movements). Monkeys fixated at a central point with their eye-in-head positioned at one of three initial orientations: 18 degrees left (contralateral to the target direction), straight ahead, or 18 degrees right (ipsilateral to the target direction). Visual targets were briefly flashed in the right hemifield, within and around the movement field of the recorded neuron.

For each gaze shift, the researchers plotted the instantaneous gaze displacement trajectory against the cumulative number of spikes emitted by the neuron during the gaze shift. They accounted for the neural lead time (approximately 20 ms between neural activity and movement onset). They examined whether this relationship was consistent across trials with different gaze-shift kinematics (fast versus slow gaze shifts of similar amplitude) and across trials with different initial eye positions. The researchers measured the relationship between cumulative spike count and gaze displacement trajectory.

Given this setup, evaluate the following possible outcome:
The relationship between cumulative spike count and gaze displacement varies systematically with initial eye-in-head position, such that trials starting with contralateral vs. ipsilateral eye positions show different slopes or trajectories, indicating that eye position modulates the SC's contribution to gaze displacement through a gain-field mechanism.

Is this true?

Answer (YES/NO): YES